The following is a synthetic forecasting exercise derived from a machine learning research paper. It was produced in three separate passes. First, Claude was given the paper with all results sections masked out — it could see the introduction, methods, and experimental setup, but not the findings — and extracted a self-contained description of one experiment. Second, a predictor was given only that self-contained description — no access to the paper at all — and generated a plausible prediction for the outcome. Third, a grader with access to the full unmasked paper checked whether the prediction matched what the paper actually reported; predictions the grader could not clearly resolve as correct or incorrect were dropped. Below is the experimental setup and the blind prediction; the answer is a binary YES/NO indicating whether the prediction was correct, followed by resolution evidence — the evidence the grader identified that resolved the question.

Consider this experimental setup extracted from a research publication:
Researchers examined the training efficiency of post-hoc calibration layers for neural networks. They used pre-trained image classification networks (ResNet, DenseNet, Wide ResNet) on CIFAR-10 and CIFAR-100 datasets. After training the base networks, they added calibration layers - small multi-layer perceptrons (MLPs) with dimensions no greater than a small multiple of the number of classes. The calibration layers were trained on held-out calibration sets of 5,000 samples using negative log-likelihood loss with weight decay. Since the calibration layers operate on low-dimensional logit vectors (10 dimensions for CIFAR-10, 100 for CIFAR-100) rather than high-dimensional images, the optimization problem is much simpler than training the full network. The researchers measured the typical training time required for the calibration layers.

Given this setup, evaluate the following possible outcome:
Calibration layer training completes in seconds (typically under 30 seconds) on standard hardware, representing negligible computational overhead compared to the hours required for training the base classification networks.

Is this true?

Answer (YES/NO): NO